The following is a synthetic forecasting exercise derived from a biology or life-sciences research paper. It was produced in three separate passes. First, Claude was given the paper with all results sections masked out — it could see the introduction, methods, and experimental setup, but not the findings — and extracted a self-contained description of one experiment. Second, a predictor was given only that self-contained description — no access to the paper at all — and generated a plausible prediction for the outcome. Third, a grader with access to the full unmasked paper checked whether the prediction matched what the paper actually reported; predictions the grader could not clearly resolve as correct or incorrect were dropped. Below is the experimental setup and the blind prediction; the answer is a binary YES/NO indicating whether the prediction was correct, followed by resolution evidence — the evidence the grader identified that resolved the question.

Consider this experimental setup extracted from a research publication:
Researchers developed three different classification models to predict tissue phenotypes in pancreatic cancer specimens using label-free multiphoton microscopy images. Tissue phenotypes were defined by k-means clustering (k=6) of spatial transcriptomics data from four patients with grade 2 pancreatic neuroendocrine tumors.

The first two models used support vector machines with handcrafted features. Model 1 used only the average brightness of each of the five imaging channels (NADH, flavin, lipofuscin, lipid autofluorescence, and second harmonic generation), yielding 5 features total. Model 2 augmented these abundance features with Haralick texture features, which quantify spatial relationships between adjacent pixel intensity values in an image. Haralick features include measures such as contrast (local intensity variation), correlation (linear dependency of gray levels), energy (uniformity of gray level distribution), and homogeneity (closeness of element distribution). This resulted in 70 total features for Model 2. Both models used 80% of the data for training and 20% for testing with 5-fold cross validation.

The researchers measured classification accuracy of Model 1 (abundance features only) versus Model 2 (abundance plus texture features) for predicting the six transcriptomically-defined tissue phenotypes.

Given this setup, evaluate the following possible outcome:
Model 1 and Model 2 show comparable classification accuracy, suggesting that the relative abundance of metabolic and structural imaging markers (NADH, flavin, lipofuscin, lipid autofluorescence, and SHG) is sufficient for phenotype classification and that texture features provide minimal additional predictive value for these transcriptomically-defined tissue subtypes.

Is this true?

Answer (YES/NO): NO